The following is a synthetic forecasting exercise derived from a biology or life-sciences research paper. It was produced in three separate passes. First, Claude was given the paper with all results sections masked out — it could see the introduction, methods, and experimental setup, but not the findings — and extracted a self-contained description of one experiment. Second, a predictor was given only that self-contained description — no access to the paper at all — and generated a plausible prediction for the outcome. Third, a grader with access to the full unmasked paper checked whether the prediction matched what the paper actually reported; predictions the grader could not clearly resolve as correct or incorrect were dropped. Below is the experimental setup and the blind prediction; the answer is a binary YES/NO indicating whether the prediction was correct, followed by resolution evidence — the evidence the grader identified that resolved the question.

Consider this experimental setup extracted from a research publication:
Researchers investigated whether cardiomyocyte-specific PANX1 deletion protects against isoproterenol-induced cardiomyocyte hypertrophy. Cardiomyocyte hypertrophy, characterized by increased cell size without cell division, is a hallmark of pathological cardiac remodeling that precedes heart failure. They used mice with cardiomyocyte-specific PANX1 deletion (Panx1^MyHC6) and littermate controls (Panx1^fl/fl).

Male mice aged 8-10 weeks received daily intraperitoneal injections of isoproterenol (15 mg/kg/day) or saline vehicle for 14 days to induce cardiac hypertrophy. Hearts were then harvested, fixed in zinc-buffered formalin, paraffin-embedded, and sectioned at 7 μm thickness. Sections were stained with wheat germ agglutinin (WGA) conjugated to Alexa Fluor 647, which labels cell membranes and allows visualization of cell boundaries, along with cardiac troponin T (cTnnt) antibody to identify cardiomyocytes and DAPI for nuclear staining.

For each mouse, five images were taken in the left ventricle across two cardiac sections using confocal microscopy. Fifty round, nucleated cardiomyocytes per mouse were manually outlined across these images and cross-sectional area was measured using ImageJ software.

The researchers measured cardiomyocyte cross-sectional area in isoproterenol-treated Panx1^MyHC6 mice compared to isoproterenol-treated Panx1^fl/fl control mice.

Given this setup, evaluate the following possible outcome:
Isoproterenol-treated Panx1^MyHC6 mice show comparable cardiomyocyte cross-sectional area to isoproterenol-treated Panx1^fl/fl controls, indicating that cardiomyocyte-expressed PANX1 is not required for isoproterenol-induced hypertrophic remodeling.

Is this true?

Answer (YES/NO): NO